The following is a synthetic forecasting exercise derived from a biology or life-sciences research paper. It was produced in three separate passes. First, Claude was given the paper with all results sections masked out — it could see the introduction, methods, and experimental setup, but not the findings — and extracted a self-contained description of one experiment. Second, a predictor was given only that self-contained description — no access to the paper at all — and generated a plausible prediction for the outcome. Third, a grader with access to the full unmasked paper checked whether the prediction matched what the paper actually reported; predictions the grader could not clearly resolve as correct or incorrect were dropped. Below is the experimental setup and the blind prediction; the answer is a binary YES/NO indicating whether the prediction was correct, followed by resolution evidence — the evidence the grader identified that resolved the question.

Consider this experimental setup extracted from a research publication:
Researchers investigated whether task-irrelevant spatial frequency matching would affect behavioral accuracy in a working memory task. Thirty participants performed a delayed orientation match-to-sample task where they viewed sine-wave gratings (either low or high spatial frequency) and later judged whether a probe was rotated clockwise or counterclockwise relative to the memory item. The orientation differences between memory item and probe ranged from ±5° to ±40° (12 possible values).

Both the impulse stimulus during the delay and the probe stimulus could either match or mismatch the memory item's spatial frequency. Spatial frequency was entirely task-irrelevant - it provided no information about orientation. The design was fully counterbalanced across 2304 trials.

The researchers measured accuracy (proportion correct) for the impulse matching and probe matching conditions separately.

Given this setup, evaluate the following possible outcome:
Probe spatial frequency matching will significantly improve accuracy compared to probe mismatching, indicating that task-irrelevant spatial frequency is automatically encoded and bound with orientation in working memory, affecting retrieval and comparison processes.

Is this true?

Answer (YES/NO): NO